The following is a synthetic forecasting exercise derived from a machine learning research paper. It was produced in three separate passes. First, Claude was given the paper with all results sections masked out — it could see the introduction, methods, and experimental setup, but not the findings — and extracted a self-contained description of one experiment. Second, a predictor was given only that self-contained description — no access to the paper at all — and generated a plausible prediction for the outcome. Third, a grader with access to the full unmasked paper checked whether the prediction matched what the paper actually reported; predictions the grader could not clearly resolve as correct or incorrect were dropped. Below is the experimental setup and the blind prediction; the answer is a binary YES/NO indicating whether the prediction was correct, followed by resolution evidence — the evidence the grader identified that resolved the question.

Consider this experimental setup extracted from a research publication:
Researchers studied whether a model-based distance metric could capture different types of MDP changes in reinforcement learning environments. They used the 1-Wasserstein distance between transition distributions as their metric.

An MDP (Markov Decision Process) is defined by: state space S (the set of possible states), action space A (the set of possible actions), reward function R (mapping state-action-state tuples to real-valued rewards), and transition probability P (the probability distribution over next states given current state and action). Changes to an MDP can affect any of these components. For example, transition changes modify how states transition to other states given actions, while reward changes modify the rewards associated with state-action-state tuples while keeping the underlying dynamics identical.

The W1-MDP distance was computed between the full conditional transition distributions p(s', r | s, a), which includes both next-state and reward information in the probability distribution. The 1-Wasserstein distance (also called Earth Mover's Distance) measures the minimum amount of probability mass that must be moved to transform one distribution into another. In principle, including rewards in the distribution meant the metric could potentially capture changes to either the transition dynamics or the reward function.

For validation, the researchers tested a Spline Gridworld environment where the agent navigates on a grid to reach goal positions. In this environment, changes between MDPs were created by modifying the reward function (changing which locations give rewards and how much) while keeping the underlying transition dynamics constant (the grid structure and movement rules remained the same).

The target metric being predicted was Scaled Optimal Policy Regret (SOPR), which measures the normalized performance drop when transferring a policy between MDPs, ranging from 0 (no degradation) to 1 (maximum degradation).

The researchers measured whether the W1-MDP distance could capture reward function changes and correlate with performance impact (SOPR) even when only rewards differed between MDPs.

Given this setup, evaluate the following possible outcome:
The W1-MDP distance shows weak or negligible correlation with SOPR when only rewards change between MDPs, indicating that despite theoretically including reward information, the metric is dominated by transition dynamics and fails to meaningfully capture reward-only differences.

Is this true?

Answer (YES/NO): NO